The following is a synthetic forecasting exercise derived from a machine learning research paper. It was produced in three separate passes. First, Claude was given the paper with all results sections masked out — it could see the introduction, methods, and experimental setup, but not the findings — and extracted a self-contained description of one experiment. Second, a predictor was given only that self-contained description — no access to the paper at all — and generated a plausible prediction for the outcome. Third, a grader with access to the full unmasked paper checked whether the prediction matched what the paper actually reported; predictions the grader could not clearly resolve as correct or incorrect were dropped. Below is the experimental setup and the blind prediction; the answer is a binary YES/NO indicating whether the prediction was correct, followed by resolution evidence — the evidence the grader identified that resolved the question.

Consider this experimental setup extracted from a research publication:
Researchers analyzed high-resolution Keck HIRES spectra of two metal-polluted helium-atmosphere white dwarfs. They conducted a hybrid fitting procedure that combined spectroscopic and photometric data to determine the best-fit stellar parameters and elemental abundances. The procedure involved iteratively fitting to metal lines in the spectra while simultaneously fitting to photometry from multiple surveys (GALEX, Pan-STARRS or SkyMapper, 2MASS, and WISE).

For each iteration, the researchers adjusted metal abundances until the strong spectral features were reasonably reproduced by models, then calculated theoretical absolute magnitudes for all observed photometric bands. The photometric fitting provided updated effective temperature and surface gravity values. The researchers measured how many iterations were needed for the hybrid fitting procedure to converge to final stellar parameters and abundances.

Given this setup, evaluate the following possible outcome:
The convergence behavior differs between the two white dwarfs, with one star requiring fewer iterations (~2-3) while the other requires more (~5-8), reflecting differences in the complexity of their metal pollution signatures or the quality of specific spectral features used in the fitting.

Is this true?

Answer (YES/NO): NO